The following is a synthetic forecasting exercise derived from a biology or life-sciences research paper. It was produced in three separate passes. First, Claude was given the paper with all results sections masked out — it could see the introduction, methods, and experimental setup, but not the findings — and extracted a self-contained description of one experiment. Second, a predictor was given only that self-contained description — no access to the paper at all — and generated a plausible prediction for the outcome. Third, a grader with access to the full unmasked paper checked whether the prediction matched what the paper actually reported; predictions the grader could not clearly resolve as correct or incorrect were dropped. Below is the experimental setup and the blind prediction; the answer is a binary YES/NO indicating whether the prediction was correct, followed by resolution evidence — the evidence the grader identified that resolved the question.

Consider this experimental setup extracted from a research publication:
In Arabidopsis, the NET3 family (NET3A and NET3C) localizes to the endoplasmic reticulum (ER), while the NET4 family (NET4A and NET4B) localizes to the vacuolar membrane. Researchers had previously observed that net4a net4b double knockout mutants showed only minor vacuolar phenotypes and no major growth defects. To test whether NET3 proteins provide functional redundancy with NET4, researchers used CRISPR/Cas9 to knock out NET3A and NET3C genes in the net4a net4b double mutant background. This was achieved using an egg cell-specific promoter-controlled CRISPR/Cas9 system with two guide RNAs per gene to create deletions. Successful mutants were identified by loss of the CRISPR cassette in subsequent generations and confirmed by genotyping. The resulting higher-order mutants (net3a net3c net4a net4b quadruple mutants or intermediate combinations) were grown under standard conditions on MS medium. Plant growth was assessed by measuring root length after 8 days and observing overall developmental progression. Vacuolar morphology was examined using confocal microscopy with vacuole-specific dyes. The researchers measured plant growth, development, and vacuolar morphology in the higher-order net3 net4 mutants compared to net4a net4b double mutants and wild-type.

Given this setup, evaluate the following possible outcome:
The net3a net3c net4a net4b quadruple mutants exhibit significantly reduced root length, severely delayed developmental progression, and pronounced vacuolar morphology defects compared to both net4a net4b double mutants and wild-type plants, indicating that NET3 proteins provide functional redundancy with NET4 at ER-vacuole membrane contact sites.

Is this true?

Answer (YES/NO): NO